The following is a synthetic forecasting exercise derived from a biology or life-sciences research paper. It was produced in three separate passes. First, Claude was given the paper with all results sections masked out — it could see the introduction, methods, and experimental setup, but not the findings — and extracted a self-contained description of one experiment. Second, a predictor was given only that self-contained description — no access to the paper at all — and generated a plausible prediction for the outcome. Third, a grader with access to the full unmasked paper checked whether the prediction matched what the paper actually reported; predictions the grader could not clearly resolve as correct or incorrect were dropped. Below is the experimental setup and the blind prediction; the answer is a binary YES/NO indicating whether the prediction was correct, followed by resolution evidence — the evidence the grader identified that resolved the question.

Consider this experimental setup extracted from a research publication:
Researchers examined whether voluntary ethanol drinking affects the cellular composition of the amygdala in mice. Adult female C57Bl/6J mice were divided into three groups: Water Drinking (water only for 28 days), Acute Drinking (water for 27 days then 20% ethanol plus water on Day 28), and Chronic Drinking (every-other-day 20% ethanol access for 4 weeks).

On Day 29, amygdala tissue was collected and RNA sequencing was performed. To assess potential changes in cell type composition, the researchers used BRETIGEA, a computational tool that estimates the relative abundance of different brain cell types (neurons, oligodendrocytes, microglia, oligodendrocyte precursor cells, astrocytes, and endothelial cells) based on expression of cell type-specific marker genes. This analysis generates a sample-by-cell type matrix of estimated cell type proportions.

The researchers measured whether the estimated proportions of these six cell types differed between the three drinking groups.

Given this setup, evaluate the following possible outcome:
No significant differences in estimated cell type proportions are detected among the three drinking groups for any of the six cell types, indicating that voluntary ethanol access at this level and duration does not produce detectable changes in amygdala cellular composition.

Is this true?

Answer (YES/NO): YES